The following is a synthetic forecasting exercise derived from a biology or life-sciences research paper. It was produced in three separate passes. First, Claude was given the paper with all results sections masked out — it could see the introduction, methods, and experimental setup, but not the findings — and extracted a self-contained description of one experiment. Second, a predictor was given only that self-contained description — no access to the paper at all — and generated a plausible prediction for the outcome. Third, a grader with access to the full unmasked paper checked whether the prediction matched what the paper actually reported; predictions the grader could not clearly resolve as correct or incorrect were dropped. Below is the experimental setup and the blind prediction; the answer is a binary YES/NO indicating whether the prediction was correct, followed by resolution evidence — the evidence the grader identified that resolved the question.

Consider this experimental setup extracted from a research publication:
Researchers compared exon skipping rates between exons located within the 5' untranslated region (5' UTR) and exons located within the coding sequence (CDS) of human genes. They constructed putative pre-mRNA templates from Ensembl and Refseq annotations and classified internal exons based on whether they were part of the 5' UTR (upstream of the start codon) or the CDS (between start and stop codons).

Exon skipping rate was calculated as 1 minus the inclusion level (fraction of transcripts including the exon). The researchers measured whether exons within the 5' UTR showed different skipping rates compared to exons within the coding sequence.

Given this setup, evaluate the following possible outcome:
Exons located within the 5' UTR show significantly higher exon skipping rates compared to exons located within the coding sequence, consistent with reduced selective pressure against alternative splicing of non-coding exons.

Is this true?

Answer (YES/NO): YES